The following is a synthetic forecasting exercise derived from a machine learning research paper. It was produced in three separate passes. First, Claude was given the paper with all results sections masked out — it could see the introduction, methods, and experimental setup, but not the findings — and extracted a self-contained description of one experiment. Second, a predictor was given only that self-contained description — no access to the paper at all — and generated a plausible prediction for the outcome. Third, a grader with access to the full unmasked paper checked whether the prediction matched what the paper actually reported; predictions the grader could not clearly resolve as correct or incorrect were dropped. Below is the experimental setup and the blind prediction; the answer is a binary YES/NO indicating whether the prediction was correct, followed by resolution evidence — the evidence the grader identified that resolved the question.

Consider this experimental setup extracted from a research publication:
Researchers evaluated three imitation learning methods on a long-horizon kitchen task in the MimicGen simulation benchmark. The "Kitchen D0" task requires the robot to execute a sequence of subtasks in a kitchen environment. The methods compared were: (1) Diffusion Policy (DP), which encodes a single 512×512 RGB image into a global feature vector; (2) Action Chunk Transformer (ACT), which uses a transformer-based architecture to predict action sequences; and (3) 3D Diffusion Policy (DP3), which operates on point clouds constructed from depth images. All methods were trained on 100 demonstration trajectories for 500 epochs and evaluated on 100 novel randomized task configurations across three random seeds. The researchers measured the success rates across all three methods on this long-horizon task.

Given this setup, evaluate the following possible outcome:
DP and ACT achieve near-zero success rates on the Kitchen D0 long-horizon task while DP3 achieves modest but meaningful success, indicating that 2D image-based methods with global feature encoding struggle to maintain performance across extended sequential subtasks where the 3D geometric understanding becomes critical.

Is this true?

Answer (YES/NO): NO